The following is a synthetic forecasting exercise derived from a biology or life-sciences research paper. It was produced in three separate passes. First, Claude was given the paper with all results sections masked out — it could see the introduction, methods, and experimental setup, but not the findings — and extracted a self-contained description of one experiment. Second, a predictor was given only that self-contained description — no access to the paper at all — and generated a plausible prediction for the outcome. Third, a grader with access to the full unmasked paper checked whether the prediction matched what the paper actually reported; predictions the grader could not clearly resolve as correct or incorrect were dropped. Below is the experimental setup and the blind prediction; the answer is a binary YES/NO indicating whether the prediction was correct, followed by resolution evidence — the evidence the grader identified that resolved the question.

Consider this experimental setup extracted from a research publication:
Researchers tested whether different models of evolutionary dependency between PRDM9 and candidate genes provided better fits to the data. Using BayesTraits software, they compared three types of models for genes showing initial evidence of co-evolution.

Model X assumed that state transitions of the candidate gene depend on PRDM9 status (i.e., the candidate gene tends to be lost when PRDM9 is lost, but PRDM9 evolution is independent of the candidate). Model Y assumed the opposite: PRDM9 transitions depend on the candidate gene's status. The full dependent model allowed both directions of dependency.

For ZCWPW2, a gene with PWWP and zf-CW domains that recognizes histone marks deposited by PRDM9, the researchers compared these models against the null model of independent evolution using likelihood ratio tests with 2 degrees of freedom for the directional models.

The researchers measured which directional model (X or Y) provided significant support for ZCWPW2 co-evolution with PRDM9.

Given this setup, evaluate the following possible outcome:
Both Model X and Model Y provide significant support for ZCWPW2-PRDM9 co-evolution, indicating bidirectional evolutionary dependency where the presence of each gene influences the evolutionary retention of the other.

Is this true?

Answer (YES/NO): YES